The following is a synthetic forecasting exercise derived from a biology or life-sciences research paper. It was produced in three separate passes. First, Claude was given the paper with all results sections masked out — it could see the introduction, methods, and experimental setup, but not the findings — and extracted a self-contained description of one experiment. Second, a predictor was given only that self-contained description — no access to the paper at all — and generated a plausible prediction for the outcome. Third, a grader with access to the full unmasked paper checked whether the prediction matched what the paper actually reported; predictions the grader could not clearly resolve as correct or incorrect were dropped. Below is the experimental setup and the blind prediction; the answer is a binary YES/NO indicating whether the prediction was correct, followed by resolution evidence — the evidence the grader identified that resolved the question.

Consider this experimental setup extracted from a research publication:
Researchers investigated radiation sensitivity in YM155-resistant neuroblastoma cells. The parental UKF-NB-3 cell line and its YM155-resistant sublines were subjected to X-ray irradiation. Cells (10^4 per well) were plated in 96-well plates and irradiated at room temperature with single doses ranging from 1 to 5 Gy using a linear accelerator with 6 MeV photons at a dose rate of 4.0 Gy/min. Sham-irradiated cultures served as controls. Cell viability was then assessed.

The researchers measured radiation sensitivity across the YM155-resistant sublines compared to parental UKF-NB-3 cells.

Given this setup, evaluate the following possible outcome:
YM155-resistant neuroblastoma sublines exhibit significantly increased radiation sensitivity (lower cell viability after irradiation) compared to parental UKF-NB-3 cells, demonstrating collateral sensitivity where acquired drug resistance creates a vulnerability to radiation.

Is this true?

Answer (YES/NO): NO